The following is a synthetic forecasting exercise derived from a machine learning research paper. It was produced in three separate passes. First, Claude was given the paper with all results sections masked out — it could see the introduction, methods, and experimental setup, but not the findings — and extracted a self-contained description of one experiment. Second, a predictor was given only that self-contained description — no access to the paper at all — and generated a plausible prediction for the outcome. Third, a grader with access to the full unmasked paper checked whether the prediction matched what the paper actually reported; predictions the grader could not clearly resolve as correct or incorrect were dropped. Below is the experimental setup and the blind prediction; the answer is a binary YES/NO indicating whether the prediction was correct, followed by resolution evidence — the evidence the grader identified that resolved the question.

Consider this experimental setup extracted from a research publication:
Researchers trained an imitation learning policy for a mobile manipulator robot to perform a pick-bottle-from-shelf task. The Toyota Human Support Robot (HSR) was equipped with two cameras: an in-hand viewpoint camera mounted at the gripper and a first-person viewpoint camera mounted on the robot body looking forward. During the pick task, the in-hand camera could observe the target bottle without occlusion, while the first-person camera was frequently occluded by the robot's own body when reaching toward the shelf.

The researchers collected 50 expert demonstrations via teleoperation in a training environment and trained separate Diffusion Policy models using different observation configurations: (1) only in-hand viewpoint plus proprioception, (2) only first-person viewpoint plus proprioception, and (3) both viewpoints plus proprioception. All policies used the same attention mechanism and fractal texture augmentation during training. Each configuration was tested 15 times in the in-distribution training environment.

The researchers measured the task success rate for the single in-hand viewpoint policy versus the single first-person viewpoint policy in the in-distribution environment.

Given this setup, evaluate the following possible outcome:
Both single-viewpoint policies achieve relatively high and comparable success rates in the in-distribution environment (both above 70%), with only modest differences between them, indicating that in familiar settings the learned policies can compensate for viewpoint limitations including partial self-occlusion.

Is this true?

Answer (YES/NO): NO